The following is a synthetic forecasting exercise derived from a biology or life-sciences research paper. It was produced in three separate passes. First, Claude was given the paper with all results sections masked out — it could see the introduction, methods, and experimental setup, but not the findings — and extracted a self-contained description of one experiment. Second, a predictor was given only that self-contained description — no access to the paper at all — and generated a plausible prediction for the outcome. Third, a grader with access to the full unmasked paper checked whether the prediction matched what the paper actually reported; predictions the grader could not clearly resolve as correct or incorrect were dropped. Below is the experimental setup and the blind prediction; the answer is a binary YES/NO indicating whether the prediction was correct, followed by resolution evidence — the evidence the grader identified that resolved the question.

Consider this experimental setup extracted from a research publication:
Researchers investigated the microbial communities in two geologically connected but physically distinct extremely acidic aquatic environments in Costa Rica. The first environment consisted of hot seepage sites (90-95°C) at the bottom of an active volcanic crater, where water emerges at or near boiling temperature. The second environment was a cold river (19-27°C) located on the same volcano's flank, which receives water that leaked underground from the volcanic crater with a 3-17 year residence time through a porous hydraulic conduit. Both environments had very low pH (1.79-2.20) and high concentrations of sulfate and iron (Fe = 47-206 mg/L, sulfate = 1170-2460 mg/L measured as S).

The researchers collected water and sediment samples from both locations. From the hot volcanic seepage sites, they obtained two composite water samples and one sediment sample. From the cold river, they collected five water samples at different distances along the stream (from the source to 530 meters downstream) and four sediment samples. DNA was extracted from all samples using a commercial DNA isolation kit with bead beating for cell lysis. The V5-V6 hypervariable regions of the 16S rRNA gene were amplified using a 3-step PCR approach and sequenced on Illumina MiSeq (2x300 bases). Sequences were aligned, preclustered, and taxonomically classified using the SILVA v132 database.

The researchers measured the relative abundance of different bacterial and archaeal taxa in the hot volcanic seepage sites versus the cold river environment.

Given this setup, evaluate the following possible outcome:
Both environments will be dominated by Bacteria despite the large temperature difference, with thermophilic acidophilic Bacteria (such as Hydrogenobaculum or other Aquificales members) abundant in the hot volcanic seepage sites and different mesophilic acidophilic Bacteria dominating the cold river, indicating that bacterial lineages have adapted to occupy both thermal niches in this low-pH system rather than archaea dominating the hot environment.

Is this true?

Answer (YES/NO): NO